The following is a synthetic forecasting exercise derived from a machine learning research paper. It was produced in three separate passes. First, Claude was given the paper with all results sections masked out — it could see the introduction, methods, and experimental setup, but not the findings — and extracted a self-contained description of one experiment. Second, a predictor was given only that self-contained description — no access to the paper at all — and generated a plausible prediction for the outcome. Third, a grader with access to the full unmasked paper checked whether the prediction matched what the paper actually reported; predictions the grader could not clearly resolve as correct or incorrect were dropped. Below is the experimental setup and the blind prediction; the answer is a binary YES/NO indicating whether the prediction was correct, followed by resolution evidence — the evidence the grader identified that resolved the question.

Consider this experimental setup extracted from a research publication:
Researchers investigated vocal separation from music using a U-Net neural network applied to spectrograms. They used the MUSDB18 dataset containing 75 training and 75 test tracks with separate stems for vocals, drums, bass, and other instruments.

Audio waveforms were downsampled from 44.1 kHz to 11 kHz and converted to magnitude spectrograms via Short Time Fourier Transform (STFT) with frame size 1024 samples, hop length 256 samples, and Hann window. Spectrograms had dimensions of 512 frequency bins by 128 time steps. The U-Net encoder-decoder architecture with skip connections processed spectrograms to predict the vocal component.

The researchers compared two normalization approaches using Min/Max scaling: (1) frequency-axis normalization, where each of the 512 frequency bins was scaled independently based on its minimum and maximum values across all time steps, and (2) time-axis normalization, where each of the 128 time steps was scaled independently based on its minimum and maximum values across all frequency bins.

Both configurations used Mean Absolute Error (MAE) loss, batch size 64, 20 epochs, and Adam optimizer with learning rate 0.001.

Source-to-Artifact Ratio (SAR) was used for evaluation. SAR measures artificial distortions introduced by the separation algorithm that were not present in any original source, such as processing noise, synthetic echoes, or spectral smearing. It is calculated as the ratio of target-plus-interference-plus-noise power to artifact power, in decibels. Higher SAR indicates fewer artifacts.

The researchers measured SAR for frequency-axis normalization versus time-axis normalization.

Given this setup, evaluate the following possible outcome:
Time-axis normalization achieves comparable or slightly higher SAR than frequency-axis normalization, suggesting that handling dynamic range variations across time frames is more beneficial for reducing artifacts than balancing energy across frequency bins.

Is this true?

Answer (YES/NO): YES